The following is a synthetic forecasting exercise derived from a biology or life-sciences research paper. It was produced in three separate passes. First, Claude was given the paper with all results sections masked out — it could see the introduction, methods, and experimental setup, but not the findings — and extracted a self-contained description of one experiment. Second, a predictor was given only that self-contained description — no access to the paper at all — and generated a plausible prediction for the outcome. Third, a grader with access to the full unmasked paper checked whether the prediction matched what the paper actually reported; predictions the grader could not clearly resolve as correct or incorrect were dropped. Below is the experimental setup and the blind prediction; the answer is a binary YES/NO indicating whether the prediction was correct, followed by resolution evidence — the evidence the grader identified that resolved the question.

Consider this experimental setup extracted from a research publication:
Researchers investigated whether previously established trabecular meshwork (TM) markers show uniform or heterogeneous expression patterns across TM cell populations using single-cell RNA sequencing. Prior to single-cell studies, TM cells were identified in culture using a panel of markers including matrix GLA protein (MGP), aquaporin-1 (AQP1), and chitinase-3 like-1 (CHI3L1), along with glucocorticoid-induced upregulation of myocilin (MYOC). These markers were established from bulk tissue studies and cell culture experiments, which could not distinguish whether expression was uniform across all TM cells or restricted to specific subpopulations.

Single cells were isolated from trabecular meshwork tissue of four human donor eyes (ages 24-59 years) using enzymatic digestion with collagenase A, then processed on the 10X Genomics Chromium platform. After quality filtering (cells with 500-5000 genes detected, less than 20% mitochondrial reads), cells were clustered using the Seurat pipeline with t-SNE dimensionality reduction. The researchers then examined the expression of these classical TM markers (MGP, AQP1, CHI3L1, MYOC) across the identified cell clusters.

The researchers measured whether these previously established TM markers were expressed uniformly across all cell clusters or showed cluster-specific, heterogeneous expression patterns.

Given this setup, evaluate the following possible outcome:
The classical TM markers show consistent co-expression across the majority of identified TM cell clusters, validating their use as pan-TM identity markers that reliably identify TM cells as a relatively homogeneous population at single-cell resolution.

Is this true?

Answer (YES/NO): NO